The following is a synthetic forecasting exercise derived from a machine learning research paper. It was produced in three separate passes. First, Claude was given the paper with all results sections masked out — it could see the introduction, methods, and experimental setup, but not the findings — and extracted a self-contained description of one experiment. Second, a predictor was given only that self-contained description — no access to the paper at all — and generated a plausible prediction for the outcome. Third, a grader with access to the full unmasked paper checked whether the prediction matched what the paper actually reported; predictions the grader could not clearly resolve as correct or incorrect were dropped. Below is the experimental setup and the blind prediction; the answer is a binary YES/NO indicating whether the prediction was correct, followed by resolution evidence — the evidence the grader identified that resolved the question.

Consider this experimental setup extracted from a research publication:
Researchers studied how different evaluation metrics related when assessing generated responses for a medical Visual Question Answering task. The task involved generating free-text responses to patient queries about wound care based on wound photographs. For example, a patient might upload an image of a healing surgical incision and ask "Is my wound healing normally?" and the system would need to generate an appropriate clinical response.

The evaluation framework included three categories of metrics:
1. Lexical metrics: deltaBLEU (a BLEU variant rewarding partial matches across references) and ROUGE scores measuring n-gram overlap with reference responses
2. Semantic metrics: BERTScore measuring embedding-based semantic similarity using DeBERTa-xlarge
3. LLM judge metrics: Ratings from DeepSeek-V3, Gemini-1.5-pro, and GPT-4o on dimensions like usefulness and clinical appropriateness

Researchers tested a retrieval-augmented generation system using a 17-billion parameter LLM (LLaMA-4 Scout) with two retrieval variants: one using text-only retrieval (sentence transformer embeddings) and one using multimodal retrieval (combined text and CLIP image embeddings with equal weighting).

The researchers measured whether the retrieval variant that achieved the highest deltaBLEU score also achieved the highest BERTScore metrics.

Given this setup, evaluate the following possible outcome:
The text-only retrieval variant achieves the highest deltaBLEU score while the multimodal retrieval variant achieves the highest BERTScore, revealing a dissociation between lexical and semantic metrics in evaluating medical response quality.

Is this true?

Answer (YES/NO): NO